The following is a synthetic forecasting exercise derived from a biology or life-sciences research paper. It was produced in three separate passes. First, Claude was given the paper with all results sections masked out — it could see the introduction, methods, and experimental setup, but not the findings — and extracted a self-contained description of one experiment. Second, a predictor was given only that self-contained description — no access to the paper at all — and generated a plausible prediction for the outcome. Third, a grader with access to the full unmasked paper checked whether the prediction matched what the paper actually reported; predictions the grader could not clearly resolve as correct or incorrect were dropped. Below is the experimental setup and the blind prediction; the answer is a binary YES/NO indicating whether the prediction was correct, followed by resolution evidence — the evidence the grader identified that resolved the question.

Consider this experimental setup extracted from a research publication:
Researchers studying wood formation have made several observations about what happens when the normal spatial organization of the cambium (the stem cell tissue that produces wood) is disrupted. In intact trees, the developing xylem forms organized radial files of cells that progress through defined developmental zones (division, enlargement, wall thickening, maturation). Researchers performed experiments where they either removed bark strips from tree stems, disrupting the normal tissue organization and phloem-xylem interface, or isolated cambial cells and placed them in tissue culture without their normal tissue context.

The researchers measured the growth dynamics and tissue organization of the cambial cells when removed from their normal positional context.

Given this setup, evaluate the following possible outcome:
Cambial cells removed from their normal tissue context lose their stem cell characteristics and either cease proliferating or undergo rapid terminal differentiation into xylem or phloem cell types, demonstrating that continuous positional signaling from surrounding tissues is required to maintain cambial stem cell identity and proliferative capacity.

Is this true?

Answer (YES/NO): NO